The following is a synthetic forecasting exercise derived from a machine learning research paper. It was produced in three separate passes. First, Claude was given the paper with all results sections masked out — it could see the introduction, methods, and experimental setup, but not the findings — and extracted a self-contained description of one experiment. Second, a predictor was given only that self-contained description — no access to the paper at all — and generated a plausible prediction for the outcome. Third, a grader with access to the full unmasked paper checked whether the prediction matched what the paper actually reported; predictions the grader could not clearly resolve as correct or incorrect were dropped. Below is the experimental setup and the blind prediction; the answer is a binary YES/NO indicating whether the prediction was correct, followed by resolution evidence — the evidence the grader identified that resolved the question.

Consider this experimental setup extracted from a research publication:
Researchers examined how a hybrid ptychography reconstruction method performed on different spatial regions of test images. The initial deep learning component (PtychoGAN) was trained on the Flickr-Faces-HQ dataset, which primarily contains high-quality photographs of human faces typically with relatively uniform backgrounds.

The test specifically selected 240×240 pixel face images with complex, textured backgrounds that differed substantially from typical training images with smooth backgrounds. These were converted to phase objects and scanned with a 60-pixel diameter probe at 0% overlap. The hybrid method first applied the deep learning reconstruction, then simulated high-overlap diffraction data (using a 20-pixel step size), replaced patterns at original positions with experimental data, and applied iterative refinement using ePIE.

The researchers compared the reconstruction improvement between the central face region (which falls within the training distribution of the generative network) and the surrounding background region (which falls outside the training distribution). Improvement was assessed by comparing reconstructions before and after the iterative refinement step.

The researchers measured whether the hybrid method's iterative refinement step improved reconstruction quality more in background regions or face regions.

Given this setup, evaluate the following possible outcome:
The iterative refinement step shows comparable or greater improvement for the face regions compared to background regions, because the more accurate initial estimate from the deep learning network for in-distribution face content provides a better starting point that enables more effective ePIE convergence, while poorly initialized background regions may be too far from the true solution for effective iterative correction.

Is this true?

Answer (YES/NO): NO